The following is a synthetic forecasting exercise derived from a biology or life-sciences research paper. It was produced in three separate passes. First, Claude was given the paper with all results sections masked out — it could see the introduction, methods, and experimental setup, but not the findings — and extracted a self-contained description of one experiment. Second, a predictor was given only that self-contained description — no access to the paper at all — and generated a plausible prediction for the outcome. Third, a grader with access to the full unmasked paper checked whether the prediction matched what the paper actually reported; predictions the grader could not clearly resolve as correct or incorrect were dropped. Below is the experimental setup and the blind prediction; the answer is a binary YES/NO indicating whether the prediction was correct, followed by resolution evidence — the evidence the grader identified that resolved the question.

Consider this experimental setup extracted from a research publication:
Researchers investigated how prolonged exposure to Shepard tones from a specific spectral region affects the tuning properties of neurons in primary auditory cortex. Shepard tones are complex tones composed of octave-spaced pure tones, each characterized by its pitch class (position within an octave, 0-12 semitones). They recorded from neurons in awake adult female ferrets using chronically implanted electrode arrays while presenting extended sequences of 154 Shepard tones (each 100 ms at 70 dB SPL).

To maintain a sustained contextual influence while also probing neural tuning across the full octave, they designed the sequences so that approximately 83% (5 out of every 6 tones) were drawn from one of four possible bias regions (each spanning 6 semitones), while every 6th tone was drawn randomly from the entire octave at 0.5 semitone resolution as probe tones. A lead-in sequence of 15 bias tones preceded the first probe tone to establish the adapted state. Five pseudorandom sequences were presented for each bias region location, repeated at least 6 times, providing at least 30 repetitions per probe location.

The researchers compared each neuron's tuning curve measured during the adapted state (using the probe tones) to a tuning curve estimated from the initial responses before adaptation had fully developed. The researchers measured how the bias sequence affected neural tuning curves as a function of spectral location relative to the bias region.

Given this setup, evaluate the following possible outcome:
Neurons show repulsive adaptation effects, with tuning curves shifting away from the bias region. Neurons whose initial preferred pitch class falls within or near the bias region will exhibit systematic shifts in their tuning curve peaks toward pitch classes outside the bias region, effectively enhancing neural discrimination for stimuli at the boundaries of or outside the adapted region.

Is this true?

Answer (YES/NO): NO